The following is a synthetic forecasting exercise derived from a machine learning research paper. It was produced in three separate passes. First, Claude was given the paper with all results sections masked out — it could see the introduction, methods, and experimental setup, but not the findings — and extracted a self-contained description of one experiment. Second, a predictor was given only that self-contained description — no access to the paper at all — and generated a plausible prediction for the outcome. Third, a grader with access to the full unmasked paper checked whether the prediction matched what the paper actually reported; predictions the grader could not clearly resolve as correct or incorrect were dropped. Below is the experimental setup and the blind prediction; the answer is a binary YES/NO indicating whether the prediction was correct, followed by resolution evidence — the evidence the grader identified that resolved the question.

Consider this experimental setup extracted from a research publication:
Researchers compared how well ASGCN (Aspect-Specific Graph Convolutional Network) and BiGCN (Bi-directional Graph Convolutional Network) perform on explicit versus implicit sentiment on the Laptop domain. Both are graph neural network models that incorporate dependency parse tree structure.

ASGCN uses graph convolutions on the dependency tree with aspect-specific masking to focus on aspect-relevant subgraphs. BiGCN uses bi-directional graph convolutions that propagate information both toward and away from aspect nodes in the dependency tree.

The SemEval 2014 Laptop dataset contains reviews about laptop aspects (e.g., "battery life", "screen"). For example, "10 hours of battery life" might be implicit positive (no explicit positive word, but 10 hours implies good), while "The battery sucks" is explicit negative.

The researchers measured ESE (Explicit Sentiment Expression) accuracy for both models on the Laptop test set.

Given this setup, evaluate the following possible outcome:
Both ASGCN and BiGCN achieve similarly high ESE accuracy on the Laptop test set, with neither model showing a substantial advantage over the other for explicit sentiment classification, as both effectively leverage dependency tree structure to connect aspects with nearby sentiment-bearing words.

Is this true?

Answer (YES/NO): NO